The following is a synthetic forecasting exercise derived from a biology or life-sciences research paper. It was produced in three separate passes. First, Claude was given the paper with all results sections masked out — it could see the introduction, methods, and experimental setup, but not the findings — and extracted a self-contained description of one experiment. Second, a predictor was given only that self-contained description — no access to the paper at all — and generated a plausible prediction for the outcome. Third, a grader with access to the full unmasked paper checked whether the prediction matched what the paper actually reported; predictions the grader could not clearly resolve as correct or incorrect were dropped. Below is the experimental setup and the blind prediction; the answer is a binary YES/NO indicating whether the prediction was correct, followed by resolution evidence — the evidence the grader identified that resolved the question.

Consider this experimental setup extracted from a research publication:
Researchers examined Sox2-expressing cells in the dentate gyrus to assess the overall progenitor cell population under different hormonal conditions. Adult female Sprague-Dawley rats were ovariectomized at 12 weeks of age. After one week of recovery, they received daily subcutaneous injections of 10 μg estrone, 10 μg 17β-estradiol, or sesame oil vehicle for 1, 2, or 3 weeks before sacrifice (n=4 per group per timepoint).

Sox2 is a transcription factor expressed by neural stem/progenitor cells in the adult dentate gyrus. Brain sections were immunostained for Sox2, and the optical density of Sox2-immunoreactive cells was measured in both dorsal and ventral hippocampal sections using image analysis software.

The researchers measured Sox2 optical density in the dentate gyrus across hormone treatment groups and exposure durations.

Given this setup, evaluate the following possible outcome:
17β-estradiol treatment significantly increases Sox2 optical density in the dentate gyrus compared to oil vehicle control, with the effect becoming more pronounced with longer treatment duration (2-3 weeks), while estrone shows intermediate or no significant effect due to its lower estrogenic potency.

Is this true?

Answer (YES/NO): NO